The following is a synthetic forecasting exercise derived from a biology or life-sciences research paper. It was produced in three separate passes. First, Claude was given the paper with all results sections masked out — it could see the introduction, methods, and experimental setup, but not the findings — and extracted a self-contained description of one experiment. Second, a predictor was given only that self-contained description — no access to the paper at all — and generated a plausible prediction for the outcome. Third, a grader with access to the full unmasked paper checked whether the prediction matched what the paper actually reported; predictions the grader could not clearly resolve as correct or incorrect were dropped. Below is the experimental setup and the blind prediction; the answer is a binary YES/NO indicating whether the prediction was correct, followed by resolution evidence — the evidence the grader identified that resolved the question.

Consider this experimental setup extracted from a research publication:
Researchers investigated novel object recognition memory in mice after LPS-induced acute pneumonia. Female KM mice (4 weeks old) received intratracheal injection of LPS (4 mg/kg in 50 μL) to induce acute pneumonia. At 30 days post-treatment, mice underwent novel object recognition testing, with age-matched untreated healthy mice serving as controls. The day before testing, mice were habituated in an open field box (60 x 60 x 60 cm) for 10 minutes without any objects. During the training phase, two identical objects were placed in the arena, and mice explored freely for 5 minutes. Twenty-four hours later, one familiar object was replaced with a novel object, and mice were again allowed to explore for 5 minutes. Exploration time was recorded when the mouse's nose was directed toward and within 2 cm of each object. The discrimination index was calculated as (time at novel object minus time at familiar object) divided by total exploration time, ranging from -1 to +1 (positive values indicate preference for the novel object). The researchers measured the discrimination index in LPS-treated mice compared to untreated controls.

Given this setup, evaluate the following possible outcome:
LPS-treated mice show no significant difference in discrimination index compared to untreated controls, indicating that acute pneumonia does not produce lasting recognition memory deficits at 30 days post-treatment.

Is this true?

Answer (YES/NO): NO